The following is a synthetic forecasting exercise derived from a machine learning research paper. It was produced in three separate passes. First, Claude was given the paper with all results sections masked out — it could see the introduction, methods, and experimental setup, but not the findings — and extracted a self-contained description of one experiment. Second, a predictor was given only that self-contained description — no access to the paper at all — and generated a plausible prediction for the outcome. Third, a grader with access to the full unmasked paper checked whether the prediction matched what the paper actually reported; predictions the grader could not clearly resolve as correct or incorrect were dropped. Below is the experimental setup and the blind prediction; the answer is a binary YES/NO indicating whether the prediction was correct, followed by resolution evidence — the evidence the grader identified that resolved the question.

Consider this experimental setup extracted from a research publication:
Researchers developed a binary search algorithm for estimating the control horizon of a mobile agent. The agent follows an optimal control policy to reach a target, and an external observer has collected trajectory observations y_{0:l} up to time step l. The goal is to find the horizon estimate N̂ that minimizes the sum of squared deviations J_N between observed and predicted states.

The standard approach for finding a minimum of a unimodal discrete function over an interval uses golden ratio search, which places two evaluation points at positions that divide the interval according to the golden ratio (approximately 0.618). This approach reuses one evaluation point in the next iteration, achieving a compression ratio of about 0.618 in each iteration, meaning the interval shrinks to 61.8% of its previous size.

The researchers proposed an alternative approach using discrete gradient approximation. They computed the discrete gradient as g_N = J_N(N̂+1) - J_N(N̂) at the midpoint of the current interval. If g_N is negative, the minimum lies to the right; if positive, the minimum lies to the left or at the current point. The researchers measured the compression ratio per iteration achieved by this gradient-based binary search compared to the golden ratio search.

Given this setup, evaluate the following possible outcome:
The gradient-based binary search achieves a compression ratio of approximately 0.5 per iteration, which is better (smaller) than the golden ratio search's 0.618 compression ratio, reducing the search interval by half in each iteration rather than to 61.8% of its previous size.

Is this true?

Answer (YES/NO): YES